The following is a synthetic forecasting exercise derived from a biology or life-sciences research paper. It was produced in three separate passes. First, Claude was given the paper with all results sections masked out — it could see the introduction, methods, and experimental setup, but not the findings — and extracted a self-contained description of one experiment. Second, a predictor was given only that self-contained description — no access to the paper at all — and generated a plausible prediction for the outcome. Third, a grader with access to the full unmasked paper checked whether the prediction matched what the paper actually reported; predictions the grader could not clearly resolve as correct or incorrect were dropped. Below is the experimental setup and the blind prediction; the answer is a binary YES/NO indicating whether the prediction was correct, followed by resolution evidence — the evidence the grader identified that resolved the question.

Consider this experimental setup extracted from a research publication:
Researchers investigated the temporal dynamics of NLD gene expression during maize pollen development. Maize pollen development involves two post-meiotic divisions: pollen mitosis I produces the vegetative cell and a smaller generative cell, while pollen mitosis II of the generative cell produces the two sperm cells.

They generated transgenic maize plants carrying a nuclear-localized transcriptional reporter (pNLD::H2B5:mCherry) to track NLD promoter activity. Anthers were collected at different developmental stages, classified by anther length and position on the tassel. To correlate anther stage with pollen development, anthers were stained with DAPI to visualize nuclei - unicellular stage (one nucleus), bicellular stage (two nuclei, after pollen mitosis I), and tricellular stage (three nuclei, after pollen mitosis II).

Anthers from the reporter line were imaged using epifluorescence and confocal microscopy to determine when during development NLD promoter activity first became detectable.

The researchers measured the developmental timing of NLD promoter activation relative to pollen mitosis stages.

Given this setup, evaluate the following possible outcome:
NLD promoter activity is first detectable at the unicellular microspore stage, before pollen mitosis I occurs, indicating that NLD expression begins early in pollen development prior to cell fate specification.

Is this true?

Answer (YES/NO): NO